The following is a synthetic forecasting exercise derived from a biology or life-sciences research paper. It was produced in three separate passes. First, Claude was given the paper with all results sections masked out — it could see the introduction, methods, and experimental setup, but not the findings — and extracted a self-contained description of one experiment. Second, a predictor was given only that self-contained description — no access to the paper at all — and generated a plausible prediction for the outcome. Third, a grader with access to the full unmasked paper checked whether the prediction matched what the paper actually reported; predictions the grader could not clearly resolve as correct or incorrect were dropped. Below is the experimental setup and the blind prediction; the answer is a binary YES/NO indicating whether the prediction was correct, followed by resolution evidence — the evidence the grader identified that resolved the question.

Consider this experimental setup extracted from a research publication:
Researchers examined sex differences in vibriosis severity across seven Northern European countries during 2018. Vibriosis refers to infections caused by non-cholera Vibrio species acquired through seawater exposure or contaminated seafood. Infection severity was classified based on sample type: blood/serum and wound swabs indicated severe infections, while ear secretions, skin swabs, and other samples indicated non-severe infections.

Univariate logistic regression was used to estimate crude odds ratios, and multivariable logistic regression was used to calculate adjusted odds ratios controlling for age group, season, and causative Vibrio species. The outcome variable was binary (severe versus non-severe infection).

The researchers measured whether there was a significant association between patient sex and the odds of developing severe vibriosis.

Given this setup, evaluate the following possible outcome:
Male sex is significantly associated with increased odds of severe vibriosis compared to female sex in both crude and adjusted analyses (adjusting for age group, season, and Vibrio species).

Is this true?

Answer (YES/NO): NO